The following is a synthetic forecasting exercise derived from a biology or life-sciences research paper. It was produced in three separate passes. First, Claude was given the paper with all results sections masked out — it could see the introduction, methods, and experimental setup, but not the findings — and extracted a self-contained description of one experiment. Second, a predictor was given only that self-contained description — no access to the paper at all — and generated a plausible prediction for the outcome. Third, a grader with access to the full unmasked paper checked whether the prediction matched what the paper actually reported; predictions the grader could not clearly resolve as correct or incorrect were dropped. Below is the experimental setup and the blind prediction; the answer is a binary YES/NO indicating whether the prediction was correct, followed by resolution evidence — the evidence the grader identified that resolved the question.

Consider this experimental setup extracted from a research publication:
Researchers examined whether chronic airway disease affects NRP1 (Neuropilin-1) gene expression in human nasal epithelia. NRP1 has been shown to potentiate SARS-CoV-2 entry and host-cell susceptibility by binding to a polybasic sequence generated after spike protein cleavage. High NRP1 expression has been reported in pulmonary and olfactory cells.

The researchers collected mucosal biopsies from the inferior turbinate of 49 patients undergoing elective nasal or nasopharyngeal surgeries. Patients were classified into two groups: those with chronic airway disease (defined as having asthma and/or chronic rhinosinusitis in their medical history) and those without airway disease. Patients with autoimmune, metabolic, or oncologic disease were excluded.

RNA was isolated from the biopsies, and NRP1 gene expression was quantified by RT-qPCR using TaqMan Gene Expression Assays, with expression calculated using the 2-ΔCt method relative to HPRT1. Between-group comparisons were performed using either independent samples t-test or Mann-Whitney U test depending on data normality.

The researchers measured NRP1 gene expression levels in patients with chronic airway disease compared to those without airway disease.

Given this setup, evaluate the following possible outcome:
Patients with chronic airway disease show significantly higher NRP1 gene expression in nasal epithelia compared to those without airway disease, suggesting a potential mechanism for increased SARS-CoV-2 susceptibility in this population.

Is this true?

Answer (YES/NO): NO